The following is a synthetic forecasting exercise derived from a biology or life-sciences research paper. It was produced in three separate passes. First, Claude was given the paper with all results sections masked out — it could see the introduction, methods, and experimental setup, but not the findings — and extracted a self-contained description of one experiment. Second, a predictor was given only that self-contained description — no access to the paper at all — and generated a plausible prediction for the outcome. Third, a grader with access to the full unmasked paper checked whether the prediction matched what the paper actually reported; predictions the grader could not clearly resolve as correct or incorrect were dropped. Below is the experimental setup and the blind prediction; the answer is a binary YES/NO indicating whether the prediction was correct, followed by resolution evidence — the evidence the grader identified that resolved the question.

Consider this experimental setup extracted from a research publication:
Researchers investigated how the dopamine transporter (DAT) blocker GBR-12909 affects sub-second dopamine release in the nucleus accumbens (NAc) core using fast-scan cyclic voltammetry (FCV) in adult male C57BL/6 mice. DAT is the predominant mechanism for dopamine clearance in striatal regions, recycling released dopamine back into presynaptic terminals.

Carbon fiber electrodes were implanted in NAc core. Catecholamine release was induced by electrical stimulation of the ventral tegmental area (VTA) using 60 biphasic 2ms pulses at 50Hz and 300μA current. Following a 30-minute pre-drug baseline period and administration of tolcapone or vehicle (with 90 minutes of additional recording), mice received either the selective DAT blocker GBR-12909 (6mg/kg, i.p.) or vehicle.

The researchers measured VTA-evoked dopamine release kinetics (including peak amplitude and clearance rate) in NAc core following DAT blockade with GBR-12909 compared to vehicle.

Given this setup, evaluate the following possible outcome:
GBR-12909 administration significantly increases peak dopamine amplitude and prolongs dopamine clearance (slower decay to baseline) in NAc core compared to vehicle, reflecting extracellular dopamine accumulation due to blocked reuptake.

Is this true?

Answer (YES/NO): YES